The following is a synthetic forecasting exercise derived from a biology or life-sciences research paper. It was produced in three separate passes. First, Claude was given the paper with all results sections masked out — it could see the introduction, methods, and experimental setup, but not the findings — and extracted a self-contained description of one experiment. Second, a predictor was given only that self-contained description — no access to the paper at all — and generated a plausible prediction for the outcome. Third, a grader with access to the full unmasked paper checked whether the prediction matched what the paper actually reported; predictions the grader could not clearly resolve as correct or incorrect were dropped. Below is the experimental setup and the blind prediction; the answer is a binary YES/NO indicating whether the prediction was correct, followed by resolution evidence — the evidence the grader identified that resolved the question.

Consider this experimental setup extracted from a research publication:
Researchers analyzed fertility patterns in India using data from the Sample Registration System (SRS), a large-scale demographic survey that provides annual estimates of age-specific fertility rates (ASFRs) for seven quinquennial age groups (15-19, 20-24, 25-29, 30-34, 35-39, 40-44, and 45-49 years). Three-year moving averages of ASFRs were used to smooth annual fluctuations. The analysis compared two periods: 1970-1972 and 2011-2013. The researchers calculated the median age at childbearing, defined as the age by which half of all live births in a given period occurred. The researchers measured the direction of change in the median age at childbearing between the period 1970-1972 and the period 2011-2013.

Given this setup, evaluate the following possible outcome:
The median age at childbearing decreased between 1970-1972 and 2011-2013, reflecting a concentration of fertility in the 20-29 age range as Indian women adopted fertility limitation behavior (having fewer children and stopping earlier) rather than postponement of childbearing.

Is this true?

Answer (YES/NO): YES